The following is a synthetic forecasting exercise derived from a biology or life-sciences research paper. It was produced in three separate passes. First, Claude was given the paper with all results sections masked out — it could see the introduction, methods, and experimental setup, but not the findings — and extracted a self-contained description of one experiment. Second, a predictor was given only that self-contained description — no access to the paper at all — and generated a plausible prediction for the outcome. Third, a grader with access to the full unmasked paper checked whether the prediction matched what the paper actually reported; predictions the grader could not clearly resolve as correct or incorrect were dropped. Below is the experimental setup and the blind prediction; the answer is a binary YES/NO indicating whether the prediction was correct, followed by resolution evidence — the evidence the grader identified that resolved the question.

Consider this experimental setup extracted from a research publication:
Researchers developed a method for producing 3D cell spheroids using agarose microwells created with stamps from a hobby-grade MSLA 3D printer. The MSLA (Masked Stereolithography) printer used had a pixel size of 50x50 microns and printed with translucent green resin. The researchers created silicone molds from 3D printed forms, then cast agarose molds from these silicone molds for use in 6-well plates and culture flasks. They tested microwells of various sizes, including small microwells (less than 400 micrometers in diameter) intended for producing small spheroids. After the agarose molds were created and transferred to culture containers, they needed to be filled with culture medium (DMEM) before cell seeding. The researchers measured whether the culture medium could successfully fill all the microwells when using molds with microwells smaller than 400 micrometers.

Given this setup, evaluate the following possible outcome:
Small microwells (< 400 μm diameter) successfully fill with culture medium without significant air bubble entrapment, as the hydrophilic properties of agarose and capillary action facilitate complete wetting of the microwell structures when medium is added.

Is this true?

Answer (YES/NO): NO